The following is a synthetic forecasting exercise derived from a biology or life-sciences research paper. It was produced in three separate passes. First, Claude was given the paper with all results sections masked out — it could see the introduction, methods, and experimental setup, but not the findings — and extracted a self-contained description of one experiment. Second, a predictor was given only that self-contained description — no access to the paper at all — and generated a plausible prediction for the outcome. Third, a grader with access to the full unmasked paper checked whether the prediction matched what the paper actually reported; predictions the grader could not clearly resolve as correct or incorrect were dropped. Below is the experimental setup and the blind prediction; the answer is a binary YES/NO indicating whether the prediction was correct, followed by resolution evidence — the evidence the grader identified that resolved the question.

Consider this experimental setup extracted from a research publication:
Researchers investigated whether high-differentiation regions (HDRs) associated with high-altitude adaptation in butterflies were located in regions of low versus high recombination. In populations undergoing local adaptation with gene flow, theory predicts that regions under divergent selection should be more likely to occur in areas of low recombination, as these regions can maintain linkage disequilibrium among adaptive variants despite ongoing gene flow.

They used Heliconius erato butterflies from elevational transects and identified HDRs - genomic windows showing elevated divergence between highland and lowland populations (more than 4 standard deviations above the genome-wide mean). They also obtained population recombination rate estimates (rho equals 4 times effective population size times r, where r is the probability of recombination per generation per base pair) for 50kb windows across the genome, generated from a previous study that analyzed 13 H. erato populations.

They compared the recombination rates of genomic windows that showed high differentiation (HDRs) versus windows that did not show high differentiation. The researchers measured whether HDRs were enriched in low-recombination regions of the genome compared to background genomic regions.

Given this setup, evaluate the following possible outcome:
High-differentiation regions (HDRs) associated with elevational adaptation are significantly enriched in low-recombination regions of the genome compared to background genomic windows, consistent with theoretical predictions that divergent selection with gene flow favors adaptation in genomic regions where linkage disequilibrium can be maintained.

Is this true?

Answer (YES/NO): NO